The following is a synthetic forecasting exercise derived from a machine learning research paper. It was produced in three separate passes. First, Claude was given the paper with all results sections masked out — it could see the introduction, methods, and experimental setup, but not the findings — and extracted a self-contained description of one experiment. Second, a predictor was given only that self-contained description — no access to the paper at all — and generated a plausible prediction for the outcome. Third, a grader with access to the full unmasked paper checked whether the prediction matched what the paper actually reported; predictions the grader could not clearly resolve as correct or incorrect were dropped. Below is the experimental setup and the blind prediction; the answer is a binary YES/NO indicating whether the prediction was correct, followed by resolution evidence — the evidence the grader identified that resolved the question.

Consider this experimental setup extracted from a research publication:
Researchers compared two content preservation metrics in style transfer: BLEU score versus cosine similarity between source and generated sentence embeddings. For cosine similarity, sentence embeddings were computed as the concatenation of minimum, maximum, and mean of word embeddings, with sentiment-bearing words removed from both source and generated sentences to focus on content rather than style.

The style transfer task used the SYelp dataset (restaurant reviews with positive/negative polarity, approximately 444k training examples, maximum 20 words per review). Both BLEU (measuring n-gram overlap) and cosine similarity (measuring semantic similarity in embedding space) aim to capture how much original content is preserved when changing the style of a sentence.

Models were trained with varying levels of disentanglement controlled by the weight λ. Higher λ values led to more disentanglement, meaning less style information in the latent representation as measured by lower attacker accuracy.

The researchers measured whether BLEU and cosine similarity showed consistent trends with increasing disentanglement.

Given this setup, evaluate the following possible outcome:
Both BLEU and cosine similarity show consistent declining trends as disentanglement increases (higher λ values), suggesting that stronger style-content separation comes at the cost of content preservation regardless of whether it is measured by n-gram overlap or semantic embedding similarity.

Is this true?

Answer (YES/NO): YES